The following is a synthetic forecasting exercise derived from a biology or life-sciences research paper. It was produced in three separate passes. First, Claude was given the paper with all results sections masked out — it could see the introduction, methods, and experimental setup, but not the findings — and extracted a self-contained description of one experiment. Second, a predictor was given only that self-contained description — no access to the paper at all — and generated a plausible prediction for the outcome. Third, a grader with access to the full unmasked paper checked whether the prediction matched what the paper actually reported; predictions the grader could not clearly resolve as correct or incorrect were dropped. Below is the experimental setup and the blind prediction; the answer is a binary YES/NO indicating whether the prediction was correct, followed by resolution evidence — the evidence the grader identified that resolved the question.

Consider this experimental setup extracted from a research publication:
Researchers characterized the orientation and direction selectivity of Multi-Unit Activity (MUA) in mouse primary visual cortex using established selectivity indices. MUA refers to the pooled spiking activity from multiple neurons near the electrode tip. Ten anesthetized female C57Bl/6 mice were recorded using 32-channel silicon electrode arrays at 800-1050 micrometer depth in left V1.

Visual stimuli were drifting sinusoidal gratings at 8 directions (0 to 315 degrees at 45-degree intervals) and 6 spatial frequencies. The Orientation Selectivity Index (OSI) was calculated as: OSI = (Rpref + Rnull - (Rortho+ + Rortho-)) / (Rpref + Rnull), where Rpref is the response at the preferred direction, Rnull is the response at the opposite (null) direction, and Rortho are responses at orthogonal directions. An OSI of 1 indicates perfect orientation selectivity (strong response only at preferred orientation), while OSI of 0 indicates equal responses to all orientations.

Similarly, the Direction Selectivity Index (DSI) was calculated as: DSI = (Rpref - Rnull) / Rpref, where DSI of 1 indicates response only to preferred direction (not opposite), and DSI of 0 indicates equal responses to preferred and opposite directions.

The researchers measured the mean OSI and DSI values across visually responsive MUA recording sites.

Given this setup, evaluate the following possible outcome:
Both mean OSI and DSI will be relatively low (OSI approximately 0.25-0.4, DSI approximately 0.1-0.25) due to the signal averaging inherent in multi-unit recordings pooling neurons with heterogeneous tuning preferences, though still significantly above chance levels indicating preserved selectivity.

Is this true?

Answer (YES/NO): NO